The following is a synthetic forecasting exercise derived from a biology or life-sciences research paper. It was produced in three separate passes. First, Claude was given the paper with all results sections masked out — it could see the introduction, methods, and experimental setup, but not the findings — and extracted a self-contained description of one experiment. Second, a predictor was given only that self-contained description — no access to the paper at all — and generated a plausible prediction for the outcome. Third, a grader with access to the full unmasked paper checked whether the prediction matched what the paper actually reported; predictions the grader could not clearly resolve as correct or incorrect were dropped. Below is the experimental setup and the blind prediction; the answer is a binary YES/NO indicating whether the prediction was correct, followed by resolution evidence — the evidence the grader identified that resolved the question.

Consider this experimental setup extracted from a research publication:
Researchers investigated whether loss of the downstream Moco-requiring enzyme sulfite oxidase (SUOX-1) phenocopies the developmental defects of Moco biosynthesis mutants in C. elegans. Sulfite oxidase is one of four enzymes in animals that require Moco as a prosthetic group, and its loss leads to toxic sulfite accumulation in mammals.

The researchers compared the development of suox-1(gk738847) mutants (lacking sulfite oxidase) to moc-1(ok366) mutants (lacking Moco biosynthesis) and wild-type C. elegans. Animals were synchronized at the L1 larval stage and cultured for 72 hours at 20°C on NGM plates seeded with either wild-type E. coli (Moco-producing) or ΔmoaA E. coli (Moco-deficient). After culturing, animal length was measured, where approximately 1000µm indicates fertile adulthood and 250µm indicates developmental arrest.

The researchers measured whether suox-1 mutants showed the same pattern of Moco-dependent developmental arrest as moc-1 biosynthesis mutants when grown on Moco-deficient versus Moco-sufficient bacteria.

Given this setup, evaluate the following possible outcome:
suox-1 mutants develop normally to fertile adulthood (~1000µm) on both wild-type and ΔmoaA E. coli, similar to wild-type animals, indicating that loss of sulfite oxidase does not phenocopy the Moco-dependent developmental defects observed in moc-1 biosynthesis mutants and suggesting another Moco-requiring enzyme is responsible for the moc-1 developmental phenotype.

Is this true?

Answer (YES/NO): NO